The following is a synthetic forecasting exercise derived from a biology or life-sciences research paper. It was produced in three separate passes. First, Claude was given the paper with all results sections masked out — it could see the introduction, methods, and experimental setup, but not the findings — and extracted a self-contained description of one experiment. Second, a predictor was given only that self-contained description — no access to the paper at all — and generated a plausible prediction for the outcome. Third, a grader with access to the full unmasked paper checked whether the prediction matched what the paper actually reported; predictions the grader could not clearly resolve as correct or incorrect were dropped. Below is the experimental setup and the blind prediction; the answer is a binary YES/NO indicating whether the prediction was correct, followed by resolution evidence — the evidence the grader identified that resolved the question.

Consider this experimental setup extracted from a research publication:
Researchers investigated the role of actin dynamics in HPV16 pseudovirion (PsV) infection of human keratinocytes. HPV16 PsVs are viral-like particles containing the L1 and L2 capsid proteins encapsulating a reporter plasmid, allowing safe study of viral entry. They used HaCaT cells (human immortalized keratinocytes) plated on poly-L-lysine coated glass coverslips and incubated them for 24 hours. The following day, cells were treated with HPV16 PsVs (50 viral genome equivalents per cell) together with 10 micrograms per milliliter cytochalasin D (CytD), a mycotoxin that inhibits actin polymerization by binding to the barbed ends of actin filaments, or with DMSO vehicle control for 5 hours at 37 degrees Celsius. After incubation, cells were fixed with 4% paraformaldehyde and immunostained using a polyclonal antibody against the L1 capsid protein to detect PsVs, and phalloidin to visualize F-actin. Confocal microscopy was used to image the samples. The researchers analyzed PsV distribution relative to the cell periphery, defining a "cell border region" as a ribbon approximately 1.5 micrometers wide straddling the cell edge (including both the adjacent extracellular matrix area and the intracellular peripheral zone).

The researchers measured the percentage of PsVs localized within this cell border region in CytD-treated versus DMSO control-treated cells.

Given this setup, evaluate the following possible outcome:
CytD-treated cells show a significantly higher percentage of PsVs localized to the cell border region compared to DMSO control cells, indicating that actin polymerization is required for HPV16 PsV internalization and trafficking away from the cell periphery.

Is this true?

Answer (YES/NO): YES